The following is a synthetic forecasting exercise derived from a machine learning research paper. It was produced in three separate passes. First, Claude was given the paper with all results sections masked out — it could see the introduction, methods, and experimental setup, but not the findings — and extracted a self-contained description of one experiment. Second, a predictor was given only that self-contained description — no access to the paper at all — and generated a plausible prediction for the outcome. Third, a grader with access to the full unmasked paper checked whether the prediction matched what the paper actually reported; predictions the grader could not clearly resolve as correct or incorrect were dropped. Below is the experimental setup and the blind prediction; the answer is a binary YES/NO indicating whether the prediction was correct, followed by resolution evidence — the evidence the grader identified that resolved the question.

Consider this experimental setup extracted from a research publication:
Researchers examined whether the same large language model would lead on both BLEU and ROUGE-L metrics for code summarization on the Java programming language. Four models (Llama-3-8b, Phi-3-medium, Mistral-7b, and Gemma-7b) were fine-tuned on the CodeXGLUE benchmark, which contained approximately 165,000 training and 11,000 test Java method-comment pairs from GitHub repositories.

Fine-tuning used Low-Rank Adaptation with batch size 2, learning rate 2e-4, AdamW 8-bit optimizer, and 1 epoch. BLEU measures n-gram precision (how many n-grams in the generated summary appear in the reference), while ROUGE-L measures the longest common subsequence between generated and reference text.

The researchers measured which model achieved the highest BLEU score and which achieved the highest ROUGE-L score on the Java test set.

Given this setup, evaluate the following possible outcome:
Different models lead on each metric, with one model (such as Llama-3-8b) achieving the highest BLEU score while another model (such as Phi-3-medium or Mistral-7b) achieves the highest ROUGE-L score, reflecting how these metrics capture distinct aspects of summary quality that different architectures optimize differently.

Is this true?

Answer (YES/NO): YES